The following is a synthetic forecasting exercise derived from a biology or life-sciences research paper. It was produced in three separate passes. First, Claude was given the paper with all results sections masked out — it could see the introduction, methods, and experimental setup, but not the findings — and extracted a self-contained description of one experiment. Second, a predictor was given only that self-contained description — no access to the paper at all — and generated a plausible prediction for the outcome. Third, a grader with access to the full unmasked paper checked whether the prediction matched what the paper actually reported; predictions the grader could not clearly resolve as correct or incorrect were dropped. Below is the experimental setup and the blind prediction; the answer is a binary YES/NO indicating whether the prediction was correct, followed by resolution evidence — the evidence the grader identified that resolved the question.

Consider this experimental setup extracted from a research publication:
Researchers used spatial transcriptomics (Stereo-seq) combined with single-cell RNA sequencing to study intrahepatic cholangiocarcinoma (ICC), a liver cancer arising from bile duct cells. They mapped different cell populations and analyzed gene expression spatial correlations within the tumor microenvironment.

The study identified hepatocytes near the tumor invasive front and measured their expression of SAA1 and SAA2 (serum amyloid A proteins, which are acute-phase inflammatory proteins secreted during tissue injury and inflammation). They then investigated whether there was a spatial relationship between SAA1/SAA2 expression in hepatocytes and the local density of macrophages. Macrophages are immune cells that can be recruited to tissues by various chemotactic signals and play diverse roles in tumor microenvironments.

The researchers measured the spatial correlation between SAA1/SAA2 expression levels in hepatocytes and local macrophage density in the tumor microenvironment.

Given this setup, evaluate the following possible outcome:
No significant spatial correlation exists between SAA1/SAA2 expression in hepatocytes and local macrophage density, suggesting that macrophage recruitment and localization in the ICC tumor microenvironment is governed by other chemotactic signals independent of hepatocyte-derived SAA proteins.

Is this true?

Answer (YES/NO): NO